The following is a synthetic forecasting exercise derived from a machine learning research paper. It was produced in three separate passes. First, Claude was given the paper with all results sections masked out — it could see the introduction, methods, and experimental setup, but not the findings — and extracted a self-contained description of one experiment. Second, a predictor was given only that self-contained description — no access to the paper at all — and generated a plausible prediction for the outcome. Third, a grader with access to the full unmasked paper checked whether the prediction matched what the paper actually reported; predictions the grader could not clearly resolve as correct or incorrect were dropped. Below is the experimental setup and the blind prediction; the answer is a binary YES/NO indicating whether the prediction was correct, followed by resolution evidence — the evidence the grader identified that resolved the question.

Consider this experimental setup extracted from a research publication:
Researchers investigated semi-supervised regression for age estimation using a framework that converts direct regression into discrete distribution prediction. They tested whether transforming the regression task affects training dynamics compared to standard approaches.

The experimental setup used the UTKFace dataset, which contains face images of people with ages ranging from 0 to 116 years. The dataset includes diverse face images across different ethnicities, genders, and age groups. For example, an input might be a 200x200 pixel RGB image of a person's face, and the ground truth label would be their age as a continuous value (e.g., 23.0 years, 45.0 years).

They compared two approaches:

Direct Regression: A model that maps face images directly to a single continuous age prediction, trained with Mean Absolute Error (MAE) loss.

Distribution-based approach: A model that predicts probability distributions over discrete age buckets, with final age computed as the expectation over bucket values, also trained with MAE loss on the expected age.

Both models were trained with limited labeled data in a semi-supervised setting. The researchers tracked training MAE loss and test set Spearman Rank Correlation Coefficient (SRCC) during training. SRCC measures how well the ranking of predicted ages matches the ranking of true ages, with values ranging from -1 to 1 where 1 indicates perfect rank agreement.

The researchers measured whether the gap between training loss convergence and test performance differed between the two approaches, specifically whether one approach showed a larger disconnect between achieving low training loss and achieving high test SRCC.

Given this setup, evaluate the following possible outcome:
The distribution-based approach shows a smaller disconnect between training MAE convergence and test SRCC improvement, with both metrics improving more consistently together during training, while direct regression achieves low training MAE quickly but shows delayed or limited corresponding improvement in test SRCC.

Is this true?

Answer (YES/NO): YES